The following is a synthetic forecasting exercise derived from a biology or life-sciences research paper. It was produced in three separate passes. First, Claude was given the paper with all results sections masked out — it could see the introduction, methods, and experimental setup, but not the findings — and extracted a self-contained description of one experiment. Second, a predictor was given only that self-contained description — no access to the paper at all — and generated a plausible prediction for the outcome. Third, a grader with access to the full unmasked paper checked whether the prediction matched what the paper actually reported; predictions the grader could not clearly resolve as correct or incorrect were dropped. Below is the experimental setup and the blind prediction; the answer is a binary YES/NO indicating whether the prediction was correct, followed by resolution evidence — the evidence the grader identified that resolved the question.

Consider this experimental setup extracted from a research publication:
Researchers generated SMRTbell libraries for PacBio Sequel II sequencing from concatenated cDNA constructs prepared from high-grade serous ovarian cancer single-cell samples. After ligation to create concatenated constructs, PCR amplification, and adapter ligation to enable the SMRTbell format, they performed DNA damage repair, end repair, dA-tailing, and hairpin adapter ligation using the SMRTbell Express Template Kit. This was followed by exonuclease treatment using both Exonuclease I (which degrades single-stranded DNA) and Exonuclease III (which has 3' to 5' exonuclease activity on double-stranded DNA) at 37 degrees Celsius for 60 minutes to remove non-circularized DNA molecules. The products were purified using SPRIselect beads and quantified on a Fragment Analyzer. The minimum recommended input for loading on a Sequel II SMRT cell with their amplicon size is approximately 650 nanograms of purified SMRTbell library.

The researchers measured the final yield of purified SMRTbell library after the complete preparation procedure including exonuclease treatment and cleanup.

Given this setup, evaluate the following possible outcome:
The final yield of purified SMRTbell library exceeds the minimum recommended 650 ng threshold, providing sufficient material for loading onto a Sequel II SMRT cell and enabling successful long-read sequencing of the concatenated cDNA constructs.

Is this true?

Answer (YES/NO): NO